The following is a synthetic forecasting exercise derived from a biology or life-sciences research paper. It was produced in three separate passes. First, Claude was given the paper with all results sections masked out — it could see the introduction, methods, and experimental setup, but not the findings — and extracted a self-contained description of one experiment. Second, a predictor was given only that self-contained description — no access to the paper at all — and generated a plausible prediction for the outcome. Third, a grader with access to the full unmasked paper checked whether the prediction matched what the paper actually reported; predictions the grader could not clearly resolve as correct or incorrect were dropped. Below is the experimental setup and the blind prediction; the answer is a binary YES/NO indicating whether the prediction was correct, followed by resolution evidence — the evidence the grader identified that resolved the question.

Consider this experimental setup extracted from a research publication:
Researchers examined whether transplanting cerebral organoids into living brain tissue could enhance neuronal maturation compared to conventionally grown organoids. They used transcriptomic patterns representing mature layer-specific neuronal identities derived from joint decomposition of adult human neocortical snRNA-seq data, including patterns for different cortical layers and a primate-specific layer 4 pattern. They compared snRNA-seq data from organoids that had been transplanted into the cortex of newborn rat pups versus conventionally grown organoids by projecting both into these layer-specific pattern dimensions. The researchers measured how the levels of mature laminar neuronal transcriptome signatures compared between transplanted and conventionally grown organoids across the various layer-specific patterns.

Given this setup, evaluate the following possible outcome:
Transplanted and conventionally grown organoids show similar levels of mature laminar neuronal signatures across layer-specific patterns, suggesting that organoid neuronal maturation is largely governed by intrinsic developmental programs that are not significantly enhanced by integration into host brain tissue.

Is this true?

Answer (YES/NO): NO